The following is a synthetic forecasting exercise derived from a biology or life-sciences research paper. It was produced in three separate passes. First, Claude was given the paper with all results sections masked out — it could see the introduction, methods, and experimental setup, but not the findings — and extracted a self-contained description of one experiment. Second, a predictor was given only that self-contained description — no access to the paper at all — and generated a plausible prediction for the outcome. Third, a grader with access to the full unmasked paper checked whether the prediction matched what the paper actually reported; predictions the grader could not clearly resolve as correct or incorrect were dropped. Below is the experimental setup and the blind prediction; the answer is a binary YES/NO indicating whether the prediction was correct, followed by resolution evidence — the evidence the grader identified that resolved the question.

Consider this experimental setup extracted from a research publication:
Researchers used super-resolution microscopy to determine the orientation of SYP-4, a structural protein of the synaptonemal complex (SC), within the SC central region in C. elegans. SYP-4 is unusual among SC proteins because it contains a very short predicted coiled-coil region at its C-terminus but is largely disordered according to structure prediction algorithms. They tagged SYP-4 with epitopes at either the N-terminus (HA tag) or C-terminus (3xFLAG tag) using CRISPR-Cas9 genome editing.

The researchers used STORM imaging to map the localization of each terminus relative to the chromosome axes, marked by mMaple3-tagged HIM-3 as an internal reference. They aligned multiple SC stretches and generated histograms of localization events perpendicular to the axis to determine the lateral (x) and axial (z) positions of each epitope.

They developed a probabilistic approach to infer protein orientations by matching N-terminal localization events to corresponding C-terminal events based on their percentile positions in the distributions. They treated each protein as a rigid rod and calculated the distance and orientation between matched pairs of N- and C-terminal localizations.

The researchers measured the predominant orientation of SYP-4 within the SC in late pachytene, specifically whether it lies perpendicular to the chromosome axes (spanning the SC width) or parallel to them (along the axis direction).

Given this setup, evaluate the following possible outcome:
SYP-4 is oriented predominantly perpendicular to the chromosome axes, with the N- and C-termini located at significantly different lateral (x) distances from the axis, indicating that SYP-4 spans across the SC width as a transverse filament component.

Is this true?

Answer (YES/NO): NO